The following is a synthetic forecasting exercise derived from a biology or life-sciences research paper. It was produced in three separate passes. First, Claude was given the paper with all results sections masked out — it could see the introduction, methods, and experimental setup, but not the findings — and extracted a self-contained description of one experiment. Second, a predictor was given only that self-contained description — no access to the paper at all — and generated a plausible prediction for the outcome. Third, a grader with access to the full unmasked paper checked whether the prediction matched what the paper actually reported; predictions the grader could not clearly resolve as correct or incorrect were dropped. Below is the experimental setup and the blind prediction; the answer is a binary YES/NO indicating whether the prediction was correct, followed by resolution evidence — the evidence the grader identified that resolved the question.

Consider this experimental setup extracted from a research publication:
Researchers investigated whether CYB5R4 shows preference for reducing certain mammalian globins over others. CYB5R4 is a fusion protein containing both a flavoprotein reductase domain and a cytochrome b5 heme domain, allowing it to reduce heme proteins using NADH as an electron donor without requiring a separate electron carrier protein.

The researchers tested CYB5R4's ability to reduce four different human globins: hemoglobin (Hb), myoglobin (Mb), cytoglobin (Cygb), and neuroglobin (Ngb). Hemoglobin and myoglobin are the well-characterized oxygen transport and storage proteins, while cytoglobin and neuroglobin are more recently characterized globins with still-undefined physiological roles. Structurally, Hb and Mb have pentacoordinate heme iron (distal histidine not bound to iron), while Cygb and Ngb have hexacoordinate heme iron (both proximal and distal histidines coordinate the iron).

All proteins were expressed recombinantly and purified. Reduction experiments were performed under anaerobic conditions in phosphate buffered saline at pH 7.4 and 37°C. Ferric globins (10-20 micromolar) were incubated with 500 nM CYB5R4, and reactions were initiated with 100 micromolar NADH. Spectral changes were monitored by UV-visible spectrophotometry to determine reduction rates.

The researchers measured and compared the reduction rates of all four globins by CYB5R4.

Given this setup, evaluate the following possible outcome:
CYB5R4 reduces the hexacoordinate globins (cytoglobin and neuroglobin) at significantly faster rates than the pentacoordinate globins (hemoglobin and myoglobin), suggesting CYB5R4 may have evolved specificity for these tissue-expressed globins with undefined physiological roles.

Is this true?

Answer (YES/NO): YES